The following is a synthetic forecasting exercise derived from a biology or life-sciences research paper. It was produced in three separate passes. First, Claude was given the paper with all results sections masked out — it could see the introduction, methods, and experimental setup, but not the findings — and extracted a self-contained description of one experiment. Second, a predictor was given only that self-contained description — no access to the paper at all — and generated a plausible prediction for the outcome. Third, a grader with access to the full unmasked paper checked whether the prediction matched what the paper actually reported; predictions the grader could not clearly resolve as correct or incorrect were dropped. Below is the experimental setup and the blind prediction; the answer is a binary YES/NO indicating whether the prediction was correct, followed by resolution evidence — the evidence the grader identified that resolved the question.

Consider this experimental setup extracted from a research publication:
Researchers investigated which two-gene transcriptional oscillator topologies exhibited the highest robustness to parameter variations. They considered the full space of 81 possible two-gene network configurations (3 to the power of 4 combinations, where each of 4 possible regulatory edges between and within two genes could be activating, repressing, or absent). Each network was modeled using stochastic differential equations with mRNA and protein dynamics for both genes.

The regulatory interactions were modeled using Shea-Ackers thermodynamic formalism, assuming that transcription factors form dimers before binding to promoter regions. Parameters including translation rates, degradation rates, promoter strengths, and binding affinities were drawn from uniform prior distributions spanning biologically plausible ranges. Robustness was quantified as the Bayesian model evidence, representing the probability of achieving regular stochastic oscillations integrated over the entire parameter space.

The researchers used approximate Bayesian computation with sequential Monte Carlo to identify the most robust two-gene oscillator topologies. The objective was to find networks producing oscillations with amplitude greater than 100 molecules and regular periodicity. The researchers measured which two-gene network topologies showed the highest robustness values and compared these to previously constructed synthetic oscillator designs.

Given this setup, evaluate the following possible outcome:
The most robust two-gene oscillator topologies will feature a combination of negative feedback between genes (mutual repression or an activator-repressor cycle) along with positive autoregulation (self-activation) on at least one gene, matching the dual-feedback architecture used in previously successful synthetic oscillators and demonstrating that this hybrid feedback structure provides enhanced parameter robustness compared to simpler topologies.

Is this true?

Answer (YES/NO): YES